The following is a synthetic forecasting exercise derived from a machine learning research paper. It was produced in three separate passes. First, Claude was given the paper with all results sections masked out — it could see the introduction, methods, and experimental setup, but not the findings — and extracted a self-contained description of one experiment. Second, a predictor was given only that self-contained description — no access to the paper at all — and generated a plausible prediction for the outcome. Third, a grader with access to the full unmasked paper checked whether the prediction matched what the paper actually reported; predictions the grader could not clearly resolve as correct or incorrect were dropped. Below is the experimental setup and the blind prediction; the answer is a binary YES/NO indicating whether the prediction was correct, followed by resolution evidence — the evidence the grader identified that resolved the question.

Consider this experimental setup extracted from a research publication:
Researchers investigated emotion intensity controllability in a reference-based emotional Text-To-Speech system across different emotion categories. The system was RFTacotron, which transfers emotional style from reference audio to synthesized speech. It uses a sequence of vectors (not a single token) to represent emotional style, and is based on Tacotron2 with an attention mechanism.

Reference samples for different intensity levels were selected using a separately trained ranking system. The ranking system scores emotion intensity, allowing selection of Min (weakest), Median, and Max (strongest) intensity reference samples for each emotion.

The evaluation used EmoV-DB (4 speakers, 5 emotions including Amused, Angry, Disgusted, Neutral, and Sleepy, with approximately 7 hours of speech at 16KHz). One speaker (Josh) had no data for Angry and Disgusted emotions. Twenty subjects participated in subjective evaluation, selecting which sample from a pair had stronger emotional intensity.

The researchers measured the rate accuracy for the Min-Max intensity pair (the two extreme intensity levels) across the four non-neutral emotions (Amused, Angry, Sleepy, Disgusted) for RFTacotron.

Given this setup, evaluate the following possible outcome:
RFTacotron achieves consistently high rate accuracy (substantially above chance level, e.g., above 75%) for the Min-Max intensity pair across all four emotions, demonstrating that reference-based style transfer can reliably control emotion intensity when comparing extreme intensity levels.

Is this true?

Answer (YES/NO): NO